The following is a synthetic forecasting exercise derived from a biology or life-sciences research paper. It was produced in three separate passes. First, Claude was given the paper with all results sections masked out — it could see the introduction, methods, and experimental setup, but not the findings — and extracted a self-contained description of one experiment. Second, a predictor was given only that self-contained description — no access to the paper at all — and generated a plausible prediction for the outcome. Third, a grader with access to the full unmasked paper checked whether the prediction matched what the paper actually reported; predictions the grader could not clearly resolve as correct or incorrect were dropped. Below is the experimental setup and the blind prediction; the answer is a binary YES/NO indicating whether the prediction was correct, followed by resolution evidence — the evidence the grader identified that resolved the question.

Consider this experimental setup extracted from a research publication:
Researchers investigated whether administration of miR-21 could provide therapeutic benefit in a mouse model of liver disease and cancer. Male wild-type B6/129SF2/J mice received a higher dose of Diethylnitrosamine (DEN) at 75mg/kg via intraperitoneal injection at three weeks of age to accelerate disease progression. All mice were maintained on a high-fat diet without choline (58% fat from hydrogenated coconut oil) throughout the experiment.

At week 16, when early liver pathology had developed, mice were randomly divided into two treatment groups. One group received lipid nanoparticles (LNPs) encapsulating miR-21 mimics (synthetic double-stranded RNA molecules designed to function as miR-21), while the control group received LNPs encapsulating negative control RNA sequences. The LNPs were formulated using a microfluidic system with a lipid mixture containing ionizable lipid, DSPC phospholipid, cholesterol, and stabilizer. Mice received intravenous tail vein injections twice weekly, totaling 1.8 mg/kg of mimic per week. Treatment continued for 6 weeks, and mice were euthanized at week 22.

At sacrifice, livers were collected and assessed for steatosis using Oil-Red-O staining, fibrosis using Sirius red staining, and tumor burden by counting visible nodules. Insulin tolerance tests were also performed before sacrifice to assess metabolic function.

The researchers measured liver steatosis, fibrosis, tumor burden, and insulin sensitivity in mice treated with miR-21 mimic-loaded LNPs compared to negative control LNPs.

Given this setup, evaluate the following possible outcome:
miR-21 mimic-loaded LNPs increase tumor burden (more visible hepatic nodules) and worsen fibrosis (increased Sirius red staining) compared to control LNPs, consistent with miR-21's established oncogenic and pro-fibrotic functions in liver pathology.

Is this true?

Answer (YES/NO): NO